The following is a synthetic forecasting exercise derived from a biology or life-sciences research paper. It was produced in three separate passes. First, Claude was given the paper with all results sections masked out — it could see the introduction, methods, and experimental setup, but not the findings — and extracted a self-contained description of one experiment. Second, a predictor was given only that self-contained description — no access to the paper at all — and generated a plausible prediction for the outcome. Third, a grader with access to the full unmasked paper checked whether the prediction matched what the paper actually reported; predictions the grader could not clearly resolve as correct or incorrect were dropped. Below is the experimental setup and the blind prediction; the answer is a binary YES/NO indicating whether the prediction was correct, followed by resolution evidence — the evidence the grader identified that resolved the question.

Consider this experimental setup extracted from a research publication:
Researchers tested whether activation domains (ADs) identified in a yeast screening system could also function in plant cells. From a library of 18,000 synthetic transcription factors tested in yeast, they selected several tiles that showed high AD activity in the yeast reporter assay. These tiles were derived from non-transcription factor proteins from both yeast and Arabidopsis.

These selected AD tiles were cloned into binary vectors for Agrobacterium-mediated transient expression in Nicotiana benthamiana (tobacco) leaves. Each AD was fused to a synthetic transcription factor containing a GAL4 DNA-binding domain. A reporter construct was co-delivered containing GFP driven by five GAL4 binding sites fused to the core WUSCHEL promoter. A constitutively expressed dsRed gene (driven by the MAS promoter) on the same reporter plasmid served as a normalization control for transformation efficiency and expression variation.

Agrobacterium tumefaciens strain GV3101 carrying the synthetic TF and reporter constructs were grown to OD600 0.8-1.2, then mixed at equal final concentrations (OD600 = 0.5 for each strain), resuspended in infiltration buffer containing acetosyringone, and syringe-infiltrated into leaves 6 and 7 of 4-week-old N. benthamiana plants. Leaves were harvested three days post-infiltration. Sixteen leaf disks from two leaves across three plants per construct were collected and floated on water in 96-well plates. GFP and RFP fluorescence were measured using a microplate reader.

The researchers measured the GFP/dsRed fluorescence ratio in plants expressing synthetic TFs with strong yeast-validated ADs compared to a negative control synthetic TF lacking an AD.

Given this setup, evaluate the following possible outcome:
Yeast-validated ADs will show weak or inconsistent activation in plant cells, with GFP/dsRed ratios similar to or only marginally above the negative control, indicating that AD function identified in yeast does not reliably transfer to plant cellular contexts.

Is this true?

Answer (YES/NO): NO